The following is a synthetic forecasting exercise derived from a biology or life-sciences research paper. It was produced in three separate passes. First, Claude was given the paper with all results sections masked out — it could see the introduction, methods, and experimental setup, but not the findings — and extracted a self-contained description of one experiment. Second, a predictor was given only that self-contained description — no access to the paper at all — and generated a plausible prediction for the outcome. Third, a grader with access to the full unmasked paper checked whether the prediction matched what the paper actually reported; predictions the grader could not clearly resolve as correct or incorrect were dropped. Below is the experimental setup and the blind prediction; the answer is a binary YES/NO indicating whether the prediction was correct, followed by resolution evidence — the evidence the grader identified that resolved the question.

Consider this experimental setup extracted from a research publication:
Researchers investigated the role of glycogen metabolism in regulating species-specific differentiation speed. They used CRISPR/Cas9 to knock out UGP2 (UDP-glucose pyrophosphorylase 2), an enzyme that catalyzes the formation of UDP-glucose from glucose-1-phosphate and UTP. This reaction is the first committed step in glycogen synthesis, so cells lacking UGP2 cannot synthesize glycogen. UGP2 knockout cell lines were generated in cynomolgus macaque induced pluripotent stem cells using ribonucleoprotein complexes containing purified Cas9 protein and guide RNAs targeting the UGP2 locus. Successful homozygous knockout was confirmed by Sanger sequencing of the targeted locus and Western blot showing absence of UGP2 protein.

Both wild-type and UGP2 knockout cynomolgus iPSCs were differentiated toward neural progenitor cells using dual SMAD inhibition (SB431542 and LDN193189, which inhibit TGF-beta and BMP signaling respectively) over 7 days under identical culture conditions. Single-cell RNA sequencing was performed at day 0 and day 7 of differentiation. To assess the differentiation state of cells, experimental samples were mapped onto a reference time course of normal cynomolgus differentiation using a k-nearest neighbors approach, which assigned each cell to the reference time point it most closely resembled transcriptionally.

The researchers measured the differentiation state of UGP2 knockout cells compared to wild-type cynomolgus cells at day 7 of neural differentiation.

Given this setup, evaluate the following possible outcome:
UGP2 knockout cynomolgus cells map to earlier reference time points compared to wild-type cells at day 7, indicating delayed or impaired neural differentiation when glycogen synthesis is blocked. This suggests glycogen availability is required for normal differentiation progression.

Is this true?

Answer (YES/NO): NO